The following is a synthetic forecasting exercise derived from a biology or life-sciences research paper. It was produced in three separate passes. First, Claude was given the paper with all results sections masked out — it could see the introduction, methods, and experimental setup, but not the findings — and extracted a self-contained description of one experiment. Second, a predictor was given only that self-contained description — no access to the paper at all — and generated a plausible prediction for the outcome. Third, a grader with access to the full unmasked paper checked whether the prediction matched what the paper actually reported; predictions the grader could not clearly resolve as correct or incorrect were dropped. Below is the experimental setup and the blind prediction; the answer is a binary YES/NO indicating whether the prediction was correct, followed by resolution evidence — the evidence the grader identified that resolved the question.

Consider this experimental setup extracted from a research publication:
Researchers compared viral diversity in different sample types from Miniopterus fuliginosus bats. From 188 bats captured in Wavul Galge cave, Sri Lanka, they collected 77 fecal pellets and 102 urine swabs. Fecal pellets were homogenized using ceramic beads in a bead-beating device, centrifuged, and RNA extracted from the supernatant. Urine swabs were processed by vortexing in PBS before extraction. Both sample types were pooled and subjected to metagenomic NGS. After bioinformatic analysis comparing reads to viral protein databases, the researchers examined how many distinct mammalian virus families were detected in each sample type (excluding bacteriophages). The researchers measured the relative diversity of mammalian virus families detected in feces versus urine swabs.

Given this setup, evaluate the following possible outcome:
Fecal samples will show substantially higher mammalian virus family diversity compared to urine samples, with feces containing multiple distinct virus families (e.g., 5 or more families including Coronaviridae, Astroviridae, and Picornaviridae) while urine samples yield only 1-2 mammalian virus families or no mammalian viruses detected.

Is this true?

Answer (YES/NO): NO